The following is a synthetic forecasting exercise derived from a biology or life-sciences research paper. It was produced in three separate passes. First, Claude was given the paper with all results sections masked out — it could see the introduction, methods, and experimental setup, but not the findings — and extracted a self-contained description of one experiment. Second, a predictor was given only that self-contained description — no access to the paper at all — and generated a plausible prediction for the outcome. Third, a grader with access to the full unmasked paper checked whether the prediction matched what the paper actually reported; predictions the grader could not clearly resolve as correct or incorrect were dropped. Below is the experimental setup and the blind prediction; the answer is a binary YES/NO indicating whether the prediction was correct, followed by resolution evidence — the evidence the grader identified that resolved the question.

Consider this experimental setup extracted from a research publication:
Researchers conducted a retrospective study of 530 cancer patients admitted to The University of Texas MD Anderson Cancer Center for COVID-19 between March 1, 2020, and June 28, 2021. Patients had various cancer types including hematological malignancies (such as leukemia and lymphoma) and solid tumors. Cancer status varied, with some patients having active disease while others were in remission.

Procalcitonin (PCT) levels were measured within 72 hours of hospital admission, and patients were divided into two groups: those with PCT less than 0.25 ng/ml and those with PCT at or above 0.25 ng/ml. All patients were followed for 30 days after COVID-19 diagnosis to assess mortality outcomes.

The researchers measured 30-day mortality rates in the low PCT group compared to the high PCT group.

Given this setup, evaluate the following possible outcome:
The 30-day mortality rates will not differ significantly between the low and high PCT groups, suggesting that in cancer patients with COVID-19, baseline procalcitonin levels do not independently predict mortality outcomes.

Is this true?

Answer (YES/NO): NO